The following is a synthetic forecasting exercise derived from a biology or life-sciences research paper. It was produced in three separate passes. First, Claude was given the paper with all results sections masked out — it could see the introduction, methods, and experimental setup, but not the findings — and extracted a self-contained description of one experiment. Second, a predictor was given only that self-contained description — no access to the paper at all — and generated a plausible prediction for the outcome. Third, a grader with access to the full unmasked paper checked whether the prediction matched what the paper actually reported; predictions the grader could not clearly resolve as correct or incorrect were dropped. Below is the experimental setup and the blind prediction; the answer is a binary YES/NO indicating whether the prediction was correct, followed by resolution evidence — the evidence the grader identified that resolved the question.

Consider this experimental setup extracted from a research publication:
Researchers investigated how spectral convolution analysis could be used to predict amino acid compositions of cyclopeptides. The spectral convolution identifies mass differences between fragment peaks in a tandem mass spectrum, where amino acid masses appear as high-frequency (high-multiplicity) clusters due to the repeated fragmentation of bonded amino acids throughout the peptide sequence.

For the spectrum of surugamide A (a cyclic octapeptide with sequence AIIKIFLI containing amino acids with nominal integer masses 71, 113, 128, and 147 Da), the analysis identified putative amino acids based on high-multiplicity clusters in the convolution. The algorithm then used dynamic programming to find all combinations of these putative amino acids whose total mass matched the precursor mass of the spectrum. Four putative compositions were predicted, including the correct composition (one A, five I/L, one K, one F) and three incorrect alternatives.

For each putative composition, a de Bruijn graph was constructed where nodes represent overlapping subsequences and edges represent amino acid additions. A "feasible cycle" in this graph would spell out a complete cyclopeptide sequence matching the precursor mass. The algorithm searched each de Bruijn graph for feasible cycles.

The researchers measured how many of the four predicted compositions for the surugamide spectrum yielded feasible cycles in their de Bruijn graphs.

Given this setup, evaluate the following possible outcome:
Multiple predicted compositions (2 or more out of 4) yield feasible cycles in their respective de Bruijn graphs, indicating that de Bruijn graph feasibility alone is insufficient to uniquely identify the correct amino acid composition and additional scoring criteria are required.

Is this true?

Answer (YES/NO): NO